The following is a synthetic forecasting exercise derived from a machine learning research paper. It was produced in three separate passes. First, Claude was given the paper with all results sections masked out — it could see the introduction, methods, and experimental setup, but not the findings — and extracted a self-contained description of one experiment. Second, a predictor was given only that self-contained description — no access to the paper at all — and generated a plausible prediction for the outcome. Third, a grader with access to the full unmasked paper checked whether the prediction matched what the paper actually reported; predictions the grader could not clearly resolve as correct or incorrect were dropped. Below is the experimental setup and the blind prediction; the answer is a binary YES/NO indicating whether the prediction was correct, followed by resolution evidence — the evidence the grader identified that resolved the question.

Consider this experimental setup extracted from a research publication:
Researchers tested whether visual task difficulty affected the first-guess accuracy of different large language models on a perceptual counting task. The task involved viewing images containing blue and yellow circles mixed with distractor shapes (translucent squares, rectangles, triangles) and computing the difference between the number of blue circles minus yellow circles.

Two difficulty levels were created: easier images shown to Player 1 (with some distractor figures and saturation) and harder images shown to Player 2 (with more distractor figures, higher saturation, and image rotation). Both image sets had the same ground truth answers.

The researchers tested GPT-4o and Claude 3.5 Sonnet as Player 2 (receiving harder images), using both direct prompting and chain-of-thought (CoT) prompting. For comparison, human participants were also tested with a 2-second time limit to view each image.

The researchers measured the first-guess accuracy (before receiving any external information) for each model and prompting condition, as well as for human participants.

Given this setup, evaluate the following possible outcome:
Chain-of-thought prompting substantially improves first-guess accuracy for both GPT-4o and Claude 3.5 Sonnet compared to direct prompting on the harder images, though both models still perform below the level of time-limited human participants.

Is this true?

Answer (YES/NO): NO